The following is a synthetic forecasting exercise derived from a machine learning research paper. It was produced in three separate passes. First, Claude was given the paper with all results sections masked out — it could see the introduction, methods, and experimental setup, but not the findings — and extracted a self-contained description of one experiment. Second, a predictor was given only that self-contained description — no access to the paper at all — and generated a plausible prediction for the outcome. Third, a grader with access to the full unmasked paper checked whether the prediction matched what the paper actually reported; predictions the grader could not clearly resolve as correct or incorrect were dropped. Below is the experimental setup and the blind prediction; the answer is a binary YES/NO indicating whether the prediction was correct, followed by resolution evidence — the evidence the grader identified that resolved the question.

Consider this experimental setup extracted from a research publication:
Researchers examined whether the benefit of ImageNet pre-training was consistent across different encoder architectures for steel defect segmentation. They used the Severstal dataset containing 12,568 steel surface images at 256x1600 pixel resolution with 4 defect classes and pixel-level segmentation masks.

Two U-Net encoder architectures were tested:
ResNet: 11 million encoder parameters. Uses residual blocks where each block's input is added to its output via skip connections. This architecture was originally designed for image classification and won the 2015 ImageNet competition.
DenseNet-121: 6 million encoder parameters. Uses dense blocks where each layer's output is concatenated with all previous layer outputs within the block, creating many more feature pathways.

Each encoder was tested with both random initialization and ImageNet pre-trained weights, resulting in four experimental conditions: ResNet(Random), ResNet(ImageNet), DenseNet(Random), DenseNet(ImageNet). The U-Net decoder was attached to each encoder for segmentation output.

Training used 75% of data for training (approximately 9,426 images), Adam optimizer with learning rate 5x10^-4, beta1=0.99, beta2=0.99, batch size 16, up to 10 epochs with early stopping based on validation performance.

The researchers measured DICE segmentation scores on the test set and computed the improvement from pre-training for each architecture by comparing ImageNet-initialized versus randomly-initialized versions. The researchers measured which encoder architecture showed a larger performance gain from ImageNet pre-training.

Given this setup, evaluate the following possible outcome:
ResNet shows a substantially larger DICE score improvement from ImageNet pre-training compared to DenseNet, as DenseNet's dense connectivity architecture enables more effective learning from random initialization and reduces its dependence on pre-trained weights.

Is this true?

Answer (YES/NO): YES